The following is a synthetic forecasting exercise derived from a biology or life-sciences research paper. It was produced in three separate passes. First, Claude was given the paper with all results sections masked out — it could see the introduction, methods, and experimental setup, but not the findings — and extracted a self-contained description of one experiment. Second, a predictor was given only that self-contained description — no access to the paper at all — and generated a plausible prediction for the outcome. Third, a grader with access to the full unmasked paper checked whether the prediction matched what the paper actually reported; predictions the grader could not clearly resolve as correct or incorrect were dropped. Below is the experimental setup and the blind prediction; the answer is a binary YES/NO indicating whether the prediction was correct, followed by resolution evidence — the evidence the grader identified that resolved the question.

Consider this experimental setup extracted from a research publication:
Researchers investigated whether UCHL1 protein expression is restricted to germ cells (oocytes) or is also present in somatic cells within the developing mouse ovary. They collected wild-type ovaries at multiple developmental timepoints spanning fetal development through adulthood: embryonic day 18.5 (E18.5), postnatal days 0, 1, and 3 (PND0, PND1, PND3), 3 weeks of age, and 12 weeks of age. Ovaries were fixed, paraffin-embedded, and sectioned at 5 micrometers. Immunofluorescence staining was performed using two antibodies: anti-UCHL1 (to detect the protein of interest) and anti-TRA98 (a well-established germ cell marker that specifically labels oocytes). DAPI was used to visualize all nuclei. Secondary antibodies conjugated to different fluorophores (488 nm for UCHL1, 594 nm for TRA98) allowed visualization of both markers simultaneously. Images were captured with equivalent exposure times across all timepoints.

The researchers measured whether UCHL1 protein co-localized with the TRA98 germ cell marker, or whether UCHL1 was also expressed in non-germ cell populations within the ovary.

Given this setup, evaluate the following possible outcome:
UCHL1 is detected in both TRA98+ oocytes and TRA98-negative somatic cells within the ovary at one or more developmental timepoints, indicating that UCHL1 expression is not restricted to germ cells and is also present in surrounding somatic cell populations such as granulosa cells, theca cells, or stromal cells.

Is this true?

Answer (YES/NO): NO